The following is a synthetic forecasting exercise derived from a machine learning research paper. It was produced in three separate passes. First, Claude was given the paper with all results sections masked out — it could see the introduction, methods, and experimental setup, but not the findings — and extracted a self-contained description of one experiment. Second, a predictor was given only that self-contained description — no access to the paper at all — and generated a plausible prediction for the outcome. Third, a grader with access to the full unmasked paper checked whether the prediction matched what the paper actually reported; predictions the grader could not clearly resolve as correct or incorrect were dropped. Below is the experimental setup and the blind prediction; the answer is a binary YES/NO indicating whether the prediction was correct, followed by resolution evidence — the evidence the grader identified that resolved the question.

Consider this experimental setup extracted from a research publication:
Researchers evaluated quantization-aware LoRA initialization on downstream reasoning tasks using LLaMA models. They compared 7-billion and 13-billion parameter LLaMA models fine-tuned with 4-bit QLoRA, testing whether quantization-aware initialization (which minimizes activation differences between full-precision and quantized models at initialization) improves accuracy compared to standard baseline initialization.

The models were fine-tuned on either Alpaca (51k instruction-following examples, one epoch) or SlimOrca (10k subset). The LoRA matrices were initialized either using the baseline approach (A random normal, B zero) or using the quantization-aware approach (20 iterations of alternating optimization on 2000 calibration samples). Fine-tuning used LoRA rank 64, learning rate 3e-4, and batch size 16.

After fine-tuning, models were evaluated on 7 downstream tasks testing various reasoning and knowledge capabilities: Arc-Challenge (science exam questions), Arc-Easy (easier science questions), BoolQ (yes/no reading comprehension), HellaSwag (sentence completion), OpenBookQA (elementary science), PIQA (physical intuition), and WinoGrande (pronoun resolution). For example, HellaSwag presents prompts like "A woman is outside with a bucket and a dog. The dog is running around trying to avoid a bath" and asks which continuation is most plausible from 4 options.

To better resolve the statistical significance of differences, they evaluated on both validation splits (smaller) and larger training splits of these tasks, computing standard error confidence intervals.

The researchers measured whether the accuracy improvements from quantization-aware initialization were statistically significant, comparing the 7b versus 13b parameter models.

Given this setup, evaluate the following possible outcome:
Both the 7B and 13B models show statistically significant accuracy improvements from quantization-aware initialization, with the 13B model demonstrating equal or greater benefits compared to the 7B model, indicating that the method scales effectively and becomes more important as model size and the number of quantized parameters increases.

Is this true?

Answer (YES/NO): NO